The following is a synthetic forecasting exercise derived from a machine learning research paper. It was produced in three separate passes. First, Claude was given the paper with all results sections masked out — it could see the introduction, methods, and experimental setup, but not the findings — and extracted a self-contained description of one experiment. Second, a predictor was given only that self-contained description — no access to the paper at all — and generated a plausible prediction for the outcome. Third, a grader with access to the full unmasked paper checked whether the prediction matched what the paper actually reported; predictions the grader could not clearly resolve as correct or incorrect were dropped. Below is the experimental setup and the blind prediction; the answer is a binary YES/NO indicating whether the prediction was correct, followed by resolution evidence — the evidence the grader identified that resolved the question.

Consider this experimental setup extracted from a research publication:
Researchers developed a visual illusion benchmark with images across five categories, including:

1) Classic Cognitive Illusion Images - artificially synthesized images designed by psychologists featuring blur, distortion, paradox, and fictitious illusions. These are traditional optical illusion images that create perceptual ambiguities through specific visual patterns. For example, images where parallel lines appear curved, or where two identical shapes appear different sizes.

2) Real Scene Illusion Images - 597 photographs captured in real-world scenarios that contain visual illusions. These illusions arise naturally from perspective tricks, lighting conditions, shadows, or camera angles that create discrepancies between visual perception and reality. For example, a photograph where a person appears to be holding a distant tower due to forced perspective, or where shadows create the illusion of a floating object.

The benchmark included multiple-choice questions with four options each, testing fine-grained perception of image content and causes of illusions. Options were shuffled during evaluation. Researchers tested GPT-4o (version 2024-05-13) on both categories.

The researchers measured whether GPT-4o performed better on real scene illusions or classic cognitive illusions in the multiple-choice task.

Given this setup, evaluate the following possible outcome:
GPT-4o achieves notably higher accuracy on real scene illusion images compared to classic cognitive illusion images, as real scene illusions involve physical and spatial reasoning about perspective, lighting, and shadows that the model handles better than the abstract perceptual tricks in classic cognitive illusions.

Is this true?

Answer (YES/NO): YES